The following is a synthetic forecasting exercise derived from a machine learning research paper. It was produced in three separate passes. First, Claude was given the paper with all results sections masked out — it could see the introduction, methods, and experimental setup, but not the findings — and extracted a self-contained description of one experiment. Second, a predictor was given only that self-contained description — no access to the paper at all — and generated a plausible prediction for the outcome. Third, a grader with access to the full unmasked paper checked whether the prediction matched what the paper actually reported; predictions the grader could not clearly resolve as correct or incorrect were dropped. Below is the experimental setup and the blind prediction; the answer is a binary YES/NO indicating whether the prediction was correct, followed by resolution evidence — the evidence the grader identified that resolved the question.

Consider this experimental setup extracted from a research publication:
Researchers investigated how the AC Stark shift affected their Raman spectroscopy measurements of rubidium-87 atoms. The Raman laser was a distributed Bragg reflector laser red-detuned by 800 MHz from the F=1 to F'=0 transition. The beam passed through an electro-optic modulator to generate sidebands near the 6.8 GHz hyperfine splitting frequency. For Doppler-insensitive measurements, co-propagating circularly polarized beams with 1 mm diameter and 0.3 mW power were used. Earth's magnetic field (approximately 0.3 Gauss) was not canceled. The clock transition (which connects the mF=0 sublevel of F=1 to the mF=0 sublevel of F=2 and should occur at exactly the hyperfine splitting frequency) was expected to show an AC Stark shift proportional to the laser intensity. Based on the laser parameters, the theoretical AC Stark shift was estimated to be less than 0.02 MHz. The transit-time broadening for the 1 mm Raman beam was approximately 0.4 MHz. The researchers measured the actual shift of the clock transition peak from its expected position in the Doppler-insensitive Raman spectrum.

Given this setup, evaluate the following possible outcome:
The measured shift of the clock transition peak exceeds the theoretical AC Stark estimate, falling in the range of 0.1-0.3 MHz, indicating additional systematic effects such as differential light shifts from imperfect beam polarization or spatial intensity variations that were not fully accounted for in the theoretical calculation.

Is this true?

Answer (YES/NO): NO